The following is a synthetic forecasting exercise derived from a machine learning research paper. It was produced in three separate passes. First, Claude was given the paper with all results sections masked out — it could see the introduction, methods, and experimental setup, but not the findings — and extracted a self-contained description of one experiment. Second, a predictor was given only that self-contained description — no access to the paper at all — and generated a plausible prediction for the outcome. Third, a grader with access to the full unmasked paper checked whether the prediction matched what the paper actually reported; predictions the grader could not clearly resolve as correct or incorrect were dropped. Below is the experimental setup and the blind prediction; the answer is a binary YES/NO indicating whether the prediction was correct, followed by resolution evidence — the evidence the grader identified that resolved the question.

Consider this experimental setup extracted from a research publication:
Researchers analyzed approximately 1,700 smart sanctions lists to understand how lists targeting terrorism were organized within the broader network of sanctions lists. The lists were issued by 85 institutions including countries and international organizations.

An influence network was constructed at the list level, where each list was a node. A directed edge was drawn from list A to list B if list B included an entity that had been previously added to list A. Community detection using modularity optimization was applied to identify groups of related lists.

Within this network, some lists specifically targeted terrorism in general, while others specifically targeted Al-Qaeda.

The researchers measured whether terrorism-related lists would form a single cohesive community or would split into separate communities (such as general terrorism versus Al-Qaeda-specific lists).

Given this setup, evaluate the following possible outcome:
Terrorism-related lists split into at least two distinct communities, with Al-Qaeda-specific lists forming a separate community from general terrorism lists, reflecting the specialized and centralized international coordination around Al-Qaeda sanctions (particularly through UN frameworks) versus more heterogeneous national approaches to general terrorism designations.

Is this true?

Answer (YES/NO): YES